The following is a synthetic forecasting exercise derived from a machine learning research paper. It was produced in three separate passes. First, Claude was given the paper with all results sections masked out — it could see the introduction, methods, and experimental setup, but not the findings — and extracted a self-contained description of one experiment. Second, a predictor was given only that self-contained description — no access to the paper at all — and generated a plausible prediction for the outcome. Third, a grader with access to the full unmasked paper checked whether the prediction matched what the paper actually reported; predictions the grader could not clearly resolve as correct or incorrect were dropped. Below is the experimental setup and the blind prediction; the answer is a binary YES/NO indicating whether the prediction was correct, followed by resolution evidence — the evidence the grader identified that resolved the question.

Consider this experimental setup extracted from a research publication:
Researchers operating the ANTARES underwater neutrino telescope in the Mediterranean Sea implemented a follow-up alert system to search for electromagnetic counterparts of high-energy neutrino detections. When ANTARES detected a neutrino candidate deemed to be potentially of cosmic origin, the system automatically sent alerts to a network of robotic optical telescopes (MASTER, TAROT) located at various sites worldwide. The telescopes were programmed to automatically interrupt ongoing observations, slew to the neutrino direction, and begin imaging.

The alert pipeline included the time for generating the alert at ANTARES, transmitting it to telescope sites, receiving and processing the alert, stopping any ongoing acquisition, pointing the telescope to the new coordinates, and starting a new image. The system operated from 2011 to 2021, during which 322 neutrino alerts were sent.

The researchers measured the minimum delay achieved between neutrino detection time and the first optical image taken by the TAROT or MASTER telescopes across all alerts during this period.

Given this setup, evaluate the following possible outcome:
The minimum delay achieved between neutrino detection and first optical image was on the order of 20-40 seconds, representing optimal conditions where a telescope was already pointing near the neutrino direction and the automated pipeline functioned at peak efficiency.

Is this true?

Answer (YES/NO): NO